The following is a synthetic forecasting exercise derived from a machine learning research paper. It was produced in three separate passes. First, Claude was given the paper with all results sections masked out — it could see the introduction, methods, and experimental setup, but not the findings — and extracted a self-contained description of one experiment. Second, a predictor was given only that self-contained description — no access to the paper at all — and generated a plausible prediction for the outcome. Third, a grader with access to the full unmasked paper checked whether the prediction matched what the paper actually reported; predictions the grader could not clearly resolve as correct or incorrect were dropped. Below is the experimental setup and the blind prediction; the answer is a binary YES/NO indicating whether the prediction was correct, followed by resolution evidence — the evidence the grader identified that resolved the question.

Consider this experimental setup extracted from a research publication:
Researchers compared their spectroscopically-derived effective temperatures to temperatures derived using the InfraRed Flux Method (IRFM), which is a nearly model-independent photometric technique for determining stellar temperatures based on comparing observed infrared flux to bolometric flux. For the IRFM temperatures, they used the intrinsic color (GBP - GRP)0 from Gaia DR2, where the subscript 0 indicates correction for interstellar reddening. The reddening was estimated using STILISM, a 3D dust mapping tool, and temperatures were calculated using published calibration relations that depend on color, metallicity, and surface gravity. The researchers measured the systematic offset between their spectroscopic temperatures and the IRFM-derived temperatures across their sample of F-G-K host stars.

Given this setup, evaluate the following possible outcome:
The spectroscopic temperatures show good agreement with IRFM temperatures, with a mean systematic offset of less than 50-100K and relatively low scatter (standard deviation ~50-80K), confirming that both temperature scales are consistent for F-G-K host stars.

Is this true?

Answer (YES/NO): NO